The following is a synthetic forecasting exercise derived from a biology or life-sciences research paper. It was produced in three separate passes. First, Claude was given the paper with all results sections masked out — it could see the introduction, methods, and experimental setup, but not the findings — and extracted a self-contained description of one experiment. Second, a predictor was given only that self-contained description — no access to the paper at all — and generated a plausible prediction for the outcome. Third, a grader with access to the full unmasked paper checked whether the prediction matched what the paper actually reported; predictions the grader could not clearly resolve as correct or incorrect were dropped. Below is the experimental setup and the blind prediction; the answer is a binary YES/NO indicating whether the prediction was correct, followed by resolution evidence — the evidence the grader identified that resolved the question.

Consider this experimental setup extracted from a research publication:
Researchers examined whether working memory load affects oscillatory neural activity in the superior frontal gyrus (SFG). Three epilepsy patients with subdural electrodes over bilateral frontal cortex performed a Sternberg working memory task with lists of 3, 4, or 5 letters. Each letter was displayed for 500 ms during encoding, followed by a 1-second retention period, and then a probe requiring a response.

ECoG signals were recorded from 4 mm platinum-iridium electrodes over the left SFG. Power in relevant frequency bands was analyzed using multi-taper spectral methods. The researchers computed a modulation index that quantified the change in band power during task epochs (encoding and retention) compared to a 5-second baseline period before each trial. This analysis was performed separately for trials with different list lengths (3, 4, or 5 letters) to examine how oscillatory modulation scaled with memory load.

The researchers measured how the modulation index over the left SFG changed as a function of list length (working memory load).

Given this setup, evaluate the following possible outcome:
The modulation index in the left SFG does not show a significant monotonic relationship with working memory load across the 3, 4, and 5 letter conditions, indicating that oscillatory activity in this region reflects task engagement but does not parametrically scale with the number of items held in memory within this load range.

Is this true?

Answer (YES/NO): NO